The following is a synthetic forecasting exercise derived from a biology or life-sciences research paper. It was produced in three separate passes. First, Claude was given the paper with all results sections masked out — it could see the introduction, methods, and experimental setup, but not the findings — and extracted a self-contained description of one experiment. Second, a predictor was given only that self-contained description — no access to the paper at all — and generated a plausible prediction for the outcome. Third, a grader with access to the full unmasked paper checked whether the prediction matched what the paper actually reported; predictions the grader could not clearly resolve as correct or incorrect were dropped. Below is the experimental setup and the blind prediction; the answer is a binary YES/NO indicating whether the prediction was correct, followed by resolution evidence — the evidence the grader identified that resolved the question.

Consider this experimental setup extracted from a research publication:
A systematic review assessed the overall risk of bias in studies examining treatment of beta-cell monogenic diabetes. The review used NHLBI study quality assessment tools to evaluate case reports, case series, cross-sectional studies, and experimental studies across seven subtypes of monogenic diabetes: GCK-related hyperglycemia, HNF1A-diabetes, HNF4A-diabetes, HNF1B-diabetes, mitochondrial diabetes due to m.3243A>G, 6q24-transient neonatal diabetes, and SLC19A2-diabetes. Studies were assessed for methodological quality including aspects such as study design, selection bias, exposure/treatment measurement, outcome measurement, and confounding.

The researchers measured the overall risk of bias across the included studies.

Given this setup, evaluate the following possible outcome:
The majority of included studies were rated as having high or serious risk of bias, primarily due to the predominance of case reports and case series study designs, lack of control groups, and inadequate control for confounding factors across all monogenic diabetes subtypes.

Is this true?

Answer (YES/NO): NO